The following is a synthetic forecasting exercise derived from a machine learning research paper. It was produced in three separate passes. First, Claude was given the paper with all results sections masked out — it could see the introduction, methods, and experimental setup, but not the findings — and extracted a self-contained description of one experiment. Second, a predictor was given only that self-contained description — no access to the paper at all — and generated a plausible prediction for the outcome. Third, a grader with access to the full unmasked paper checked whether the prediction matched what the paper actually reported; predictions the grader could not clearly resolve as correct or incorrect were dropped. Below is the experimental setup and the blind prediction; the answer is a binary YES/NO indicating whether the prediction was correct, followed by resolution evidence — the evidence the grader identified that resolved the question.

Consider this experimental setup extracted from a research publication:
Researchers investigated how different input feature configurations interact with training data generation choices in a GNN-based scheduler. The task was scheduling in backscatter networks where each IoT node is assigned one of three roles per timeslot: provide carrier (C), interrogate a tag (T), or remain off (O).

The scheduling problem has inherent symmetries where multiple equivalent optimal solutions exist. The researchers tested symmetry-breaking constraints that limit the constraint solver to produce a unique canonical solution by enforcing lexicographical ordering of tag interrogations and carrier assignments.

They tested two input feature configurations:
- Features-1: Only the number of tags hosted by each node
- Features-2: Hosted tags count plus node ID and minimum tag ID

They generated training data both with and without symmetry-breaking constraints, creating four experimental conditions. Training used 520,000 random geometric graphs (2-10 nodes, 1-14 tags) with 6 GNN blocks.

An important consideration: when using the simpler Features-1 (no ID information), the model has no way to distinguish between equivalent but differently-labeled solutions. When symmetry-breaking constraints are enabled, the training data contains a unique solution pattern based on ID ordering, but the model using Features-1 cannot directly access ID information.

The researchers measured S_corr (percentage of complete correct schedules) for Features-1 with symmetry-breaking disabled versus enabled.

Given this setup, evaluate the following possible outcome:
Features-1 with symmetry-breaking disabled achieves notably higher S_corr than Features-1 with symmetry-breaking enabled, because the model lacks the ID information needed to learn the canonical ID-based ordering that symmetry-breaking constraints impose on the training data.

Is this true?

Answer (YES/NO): YES